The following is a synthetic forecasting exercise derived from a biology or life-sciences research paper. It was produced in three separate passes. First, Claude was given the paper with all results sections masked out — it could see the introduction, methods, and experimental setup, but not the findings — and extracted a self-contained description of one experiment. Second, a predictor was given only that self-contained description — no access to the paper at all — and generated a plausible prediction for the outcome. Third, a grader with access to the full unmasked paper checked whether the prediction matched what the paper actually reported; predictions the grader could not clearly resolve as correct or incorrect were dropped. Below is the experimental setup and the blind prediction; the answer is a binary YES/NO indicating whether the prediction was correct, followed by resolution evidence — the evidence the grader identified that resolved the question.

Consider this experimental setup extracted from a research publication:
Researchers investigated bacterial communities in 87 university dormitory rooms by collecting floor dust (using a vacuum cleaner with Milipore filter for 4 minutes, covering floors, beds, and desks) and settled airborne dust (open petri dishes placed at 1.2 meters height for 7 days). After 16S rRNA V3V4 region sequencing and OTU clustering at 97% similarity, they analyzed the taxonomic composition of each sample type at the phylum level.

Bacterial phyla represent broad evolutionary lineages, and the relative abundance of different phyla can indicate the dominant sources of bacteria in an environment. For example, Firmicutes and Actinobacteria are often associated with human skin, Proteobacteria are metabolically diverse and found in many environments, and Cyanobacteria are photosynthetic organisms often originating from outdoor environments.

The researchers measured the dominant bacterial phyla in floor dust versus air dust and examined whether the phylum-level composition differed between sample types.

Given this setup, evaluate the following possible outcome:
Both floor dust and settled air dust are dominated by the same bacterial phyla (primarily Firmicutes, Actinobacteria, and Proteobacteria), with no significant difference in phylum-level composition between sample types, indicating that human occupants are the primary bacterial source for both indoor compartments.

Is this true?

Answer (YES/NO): NO